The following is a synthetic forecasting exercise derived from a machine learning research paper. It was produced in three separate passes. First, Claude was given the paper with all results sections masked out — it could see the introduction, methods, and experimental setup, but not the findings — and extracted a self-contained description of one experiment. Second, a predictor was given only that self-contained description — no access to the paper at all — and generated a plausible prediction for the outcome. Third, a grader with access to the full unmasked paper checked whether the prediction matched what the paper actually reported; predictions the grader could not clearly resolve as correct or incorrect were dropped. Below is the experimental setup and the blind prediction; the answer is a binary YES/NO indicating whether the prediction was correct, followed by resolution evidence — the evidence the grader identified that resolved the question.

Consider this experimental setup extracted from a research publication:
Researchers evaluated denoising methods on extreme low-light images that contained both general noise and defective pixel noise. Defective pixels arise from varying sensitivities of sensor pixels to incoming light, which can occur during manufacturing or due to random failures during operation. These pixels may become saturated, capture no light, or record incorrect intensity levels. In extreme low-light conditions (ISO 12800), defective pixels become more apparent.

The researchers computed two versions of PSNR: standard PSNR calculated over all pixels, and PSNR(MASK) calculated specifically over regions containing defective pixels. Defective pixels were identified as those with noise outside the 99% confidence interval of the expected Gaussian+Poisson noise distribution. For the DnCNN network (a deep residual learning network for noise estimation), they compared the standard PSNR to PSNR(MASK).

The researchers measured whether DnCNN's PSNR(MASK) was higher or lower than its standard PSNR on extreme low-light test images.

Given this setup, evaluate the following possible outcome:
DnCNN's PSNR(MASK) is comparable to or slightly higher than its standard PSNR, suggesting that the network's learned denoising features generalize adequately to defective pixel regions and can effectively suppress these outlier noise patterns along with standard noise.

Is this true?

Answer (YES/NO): YES